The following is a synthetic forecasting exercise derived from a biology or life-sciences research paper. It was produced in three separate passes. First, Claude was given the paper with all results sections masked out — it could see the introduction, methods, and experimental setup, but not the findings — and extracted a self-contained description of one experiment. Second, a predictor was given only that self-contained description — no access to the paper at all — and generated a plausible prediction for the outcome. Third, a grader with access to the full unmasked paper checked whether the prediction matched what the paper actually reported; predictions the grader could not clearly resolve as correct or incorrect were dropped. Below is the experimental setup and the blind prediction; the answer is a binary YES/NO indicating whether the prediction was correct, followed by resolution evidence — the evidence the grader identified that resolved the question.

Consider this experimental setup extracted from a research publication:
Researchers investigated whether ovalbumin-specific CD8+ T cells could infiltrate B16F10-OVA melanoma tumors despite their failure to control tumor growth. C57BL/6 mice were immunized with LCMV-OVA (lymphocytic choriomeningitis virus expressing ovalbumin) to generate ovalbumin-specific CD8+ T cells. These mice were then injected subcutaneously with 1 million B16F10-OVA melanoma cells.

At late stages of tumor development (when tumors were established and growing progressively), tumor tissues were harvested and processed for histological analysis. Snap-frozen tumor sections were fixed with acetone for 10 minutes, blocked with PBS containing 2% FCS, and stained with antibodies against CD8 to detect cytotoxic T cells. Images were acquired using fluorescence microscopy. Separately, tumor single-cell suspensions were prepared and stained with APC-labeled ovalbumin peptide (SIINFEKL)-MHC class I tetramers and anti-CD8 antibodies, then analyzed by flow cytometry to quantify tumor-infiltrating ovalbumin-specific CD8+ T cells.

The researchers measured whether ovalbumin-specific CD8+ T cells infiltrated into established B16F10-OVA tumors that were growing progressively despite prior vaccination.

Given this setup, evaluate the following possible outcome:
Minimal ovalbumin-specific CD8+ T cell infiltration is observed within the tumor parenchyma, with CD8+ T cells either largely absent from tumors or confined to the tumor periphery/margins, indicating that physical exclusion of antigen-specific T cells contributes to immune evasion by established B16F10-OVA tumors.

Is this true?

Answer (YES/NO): NO